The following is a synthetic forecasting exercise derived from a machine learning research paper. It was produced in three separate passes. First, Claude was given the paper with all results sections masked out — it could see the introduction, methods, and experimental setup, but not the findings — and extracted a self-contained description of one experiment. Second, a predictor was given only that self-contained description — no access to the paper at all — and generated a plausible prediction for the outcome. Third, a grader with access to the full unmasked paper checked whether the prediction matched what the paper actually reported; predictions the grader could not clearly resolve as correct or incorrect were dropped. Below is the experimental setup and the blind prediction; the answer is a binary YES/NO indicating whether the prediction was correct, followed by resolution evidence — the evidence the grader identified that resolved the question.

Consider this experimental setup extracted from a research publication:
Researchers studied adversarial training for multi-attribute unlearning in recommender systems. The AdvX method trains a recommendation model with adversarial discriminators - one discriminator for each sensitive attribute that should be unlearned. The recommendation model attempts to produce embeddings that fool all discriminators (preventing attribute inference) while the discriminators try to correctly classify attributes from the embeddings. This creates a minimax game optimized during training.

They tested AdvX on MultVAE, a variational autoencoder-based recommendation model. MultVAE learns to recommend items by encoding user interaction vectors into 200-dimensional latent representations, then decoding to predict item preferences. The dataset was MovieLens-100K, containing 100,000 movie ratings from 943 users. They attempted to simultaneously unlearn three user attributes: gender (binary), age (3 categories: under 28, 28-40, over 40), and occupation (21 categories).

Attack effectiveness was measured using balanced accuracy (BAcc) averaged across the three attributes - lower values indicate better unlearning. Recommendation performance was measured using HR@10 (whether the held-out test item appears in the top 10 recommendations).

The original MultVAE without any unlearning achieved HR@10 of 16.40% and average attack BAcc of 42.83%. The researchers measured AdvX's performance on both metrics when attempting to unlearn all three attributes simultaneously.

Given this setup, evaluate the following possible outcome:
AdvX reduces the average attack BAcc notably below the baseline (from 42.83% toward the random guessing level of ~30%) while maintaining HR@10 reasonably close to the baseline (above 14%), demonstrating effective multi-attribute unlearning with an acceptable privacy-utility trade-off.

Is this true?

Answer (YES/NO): NO